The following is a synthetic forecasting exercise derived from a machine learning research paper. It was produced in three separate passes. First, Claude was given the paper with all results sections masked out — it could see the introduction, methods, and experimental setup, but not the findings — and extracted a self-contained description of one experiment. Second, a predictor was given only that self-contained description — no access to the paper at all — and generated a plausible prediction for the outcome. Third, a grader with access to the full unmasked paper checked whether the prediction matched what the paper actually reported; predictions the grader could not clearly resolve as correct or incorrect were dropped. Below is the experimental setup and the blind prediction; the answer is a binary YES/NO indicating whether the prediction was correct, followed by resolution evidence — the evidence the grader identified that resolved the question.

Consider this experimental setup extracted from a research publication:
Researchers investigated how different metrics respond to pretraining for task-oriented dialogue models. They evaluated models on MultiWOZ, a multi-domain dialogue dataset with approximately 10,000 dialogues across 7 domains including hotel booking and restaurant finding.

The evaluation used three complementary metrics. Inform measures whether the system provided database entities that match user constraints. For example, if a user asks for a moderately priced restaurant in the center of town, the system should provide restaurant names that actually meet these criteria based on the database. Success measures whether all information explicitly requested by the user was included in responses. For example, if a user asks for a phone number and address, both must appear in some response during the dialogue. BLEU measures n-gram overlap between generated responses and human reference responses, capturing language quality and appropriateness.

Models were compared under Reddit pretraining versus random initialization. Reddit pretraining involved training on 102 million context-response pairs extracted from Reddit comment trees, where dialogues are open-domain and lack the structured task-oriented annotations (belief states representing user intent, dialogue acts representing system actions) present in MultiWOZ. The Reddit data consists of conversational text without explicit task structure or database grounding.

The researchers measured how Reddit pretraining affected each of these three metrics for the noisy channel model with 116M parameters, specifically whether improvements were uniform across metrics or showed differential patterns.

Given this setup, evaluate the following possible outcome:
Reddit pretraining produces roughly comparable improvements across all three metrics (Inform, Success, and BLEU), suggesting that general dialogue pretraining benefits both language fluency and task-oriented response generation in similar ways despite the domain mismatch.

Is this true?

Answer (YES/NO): NO